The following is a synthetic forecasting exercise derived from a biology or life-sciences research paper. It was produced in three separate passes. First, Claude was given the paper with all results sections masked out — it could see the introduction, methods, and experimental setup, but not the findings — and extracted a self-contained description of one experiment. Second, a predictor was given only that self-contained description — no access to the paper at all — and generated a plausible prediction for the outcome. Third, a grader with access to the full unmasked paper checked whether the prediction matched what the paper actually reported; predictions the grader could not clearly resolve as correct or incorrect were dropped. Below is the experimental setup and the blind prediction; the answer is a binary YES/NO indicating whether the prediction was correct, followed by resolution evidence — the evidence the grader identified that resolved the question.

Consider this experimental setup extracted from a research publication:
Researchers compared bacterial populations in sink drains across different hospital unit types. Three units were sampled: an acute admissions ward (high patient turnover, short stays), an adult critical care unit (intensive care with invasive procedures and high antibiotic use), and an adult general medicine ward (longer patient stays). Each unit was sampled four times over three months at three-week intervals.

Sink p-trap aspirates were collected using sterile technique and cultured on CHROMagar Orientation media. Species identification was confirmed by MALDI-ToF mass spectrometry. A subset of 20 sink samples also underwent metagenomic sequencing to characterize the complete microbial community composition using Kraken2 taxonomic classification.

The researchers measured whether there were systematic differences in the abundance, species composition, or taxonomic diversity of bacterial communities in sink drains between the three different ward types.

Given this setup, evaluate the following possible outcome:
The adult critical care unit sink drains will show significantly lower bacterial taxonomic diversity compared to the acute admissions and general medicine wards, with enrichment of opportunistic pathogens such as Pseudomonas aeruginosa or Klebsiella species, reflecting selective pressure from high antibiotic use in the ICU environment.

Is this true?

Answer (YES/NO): NO